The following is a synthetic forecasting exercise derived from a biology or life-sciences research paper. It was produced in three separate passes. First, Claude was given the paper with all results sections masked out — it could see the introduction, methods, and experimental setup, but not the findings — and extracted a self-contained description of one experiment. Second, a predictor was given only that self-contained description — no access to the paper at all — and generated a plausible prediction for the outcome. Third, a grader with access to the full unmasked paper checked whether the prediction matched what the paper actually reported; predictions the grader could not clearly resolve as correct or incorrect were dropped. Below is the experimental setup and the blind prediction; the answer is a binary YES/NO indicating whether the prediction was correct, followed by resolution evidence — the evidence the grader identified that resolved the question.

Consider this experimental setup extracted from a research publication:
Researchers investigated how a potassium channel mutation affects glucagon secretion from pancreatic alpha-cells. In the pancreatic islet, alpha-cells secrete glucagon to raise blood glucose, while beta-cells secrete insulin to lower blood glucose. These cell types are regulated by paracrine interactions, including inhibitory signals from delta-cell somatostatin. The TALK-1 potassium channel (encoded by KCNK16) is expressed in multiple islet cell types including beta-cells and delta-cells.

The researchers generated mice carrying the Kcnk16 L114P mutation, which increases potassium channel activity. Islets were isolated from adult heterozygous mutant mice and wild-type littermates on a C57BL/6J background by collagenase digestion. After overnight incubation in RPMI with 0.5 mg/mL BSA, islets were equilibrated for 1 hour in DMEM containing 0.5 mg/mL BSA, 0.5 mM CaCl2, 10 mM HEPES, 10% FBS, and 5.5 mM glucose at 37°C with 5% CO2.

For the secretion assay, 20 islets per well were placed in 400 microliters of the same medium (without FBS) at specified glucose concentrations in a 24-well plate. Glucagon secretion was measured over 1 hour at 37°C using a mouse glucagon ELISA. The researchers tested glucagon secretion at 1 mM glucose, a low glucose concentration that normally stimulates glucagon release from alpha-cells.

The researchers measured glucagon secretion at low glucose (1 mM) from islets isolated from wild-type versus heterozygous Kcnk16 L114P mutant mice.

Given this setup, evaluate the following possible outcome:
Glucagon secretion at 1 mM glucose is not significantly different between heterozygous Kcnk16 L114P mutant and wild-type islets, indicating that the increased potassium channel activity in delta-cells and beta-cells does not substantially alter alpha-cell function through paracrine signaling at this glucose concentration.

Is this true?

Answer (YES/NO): NO